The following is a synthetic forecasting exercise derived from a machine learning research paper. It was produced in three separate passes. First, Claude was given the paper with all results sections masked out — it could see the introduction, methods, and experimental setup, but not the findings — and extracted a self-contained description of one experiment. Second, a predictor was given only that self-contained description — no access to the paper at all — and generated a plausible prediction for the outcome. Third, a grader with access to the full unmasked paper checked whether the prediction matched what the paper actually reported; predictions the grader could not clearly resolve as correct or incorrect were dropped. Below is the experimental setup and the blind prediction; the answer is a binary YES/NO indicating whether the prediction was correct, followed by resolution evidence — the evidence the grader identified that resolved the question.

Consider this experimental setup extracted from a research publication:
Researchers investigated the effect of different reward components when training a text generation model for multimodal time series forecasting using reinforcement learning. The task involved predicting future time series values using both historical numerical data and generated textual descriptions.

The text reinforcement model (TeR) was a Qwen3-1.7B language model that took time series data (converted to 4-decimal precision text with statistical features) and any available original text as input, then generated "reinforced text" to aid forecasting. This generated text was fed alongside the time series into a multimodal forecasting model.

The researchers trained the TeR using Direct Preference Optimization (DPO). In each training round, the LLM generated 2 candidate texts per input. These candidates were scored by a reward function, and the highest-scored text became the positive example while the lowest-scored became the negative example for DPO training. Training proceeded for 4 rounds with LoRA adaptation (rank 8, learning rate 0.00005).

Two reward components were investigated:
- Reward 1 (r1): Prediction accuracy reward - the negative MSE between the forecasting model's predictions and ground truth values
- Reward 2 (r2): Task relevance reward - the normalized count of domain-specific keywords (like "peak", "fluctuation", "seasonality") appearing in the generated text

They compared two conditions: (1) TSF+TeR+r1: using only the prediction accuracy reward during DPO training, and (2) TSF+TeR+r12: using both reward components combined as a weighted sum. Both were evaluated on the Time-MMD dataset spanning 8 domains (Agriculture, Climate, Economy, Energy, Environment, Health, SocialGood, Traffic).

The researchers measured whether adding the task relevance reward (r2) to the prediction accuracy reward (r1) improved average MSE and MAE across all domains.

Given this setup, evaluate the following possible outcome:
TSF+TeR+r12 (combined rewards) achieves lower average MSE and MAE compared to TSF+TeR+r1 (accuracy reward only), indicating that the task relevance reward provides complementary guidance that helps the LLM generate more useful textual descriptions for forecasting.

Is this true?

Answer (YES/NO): YES